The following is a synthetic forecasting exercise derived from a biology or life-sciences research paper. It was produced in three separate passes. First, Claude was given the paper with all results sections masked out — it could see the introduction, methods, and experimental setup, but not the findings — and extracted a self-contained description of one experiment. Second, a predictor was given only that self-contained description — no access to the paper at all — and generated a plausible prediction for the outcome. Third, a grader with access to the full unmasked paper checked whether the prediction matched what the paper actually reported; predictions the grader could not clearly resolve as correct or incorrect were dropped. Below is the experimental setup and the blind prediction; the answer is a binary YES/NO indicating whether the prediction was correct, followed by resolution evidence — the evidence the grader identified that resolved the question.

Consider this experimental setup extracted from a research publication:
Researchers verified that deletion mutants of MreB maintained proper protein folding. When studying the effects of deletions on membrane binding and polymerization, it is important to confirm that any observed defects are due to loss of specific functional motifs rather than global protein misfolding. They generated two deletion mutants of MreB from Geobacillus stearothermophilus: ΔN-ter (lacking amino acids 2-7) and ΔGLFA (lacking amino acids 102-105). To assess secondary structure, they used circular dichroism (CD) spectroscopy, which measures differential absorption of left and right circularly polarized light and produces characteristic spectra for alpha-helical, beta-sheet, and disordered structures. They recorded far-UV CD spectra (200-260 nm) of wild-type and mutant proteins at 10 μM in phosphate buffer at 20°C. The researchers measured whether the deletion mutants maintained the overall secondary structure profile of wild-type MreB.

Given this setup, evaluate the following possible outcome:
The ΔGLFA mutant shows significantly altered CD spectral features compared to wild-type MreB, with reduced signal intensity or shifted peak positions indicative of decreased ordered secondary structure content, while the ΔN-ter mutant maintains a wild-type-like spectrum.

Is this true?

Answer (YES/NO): NO